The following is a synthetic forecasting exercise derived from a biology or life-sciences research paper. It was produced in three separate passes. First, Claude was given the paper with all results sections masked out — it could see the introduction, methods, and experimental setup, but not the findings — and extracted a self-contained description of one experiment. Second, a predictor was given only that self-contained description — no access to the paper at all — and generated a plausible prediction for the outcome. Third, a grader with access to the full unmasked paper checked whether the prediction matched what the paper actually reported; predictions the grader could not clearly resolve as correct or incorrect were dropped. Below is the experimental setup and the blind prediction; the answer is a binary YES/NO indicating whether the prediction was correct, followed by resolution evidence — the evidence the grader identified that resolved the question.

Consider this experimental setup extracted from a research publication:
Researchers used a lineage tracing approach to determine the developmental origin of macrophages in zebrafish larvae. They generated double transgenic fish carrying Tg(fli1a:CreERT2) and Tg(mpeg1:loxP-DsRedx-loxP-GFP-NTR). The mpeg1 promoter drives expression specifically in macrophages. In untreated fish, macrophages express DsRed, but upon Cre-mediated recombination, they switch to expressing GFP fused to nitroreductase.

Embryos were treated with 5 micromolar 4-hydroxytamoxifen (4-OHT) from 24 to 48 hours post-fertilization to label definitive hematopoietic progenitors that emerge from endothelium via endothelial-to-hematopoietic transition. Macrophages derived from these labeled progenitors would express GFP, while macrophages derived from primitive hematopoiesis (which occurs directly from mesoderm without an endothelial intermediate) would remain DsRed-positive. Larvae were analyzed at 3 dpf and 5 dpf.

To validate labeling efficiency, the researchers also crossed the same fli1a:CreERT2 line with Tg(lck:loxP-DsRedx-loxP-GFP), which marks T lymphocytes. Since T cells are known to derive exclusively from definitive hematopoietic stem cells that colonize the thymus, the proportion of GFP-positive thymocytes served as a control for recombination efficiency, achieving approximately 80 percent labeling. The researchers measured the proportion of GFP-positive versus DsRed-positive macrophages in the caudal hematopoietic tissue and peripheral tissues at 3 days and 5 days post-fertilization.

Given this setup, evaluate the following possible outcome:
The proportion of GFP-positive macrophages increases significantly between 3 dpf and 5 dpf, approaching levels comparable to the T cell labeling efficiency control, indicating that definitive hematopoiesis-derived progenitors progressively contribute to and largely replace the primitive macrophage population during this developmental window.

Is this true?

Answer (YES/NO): NO